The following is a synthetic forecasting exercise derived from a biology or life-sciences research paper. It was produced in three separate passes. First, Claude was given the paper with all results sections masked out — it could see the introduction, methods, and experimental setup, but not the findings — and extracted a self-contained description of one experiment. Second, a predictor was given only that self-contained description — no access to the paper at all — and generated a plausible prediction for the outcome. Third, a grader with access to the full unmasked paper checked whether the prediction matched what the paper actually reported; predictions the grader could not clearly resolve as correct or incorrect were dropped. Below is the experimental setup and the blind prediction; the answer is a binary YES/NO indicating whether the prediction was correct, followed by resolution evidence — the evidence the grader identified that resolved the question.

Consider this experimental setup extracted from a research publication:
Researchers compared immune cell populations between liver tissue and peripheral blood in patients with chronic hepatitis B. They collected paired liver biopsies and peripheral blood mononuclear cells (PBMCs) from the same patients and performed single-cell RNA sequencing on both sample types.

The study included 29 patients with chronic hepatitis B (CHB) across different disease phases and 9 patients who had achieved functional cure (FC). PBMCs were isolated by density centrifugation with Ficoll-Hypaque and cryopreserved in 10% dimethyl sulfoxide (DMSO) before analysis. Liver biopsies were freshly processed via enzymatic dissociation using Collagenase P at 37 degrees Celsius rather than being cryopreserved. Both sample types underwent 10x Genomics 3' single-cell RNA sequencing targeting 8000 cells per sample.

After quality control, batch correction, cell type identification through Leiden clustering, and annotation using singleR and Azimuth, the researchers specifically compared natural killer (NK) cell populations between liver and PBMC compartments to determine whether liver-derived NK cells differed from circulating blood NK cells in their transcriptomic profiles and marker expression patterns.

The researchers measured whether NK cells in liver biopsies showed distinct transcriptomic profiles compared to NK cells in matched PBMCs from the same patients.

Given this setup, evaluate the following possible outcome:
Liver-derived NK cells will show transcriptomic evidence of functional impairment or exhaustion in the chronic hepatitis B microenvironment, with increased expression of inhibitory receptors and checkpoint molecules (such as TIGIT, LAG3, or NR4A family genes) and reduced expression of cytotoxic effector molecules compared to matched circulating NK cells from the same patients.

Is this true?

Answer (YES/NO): NO